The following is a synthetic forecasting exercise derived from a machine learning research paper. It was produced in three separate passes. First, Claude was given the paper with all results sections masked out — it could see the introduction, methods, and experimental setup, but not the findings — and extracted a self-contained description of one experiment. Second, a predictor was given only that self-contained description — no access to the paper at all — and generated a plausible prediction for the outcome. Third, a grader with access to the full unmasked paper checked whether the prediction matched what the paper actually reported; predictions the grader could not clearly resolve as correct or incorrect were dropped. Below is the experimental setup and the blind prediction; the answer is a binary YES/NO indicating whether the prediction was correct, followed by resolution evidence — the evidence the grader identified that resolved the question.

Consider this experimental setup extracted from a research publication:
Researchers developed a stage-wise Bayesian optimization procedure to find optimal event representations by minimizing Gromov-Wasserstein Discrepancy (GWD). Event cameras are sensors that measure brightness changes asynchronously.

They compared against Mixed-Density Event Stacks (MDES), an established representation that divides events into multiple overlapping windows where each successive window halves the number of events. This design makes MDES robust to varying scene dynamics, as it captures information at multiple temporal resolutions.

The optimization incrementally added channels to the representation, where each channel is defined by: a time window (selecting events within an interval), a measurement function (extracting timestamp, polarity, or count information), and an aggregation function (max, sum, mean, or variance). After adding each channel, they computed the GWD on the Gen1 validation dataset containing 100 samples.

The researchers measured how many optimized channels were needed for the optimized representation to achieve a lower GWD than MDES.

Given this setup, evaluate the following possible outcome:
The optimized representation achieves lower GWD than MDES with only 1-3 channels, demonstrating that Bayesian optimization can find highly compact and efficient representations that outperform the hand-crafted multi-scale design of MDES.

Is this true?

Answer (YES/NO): NO